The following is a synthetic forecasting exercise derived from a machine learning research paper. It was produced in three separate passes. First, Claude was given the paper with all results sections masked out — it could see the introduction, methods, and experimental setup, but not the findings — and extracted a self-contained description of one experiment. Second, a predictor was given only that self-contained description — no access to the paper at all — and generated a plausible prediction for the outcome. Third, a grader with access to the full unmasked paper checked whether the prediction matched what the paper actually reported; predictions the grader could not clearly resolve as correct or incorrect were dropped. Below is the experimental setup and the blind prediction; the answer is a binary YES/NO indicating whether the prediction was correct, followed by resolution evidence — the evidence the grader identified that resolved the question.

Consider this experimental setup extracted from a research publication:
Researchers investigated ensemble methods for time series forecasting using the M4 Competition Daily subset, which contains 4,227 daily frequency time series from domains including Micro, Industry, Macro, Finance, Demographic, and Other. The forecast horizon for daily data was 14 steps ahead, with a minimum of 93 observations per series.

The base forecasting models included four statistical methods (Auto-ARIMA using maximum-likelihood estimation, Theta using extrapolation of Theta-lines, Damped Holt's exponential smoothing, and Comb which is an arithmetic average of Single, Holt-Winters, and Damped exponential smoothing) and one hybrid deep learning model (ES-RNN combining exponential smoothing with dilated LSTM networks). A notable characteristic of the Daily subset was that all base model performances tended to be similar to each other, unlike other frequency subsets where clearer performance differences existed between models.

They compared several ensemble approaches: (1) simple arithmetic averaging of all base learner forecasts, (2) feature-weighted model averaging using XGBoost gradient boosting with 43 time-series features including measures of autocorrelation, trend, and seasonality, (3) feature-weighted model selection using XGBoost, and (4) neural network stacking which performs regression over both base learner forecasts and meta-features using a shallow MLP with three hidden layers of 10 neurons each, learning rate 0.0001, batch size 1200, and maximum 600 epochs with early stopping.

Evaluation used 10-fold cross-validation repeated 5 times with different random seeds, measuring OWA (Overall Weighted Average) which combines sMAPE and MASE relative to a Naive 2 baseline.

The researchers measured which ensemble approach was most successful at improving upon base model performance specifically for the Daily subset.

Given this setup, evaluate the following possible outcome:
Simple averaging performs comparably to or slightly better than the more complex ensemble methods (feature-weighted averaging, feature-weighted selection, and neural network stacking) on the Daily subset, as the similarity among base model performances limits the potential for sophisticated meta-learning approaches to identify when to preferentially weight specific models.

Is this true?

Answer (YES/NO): NO